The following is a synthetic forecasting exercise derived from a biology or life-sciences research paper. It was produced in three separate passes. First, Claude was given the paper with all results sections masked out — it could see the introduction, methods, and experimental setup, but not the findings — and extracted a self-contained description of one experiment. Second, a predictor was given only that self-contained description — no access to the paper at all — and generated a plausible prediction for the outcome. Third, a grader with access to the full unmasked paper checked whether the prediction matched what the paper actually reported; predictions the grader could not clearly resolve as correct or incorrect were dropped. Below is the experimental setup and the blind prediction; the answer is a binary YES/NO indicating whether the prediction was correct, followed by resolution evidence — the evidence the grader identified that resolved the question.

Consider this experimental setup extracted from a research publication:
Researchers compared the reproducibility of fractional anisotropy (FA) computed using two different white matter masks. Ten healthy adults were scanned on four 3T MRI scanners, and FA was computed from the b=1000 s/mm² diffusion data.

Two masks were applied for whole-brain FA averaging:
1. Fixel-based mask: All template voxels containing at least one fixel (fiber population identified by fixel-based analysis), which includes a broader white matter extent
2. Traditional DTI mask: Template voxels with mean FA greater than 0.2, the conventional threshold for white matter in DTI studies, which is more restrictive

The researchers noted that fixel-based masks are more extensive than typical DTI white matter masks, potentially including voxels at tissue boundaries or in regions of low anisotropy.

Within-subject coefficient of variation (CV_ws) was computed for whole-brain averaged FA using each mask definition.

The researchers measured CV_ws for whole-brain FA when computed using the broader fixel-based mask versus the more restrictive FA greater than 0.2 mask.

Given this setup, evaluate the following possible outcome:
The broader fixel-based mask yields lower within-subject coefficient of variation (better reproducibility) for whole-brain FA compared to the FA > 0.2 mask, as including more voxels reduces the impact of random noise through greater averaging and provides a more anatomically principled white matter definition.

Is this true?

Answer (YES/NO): YES